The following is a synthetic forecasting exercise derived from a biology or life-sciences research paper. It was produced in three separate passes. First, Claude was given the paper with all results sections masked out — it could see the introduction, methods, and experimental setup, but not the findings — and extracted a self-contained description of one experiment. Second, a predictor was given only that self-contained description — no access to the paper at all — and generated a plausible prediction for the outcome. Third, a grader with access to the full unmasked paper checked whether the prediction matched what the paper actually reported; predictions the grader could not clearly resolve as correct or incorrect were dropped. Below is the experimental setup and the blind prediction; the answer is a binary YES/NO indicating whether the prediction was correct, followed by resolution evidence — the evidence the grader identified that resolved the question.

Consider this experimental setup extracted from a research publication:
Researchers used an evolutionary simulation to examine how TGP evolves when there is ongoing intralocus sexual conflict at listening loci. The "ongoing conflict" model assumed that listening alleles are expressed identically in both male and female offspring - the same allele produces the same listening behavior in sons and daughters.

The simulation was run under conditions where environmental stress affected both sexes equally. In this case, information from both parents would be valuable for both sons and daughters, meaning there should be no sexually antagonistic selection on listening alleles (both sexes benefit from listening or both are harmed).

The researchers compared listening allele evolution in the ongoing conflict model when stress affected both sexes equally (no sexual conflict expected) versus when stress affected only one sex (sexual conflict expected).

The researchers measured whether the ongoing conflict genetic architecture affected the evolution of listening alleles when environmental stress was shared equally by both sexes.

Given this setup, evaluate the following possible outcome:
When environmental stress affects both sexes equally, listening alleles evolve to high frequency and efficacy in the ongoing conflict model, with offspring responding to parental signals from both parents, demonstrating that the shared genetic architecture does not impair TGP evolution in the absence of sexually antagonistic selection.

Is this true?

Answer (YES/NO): NO